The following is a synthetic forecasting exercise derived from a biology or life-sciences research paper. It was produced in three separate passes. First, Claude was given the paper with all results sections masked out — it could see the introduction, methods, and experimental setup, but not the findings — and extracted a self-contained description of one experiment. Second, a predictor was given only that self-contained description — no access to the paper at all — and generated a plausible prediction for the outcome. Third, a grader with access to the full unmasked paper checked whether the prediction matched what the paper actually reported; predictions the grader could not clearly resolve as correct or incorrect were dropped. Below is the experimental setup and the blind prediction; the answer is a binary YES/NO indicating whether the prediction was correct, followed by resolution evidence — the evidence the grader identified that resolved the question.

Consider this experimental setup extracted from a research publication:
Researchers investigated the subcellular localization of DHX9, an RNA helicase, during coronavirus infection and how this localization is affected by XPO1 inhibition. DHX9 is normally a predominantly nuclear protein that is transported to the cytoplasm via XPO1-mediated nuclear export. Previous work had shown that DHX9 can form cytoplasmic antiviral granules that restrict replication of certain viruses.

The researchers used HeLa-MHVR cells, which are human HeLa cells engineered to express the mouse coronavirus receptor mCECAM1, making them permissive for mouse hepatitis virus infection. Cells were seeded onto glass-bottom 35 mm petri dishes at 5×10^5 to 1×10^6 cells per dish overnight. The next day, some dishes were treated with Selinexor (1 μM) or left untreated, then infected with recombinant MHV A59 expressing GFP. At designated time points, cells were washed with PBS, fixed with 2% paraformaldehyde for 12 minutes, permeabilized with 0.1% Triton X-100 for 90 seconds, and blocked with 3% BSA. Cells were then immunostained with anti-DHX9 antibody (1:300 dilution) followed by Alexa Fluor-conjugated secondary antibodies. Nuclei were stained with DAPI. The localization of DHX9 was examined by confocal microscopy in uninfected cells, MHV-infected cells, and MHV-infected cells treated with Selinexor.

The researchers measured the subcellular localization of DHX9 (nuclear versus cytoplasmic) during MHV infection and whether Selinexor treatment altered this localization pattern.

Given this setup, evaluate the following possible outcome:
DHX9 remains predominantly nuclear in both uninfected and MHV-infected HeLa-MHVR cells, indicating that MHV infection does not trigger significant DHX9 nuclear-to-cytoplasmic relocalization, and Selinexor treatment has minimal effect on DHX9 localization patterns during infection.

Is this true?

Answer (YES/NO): NO